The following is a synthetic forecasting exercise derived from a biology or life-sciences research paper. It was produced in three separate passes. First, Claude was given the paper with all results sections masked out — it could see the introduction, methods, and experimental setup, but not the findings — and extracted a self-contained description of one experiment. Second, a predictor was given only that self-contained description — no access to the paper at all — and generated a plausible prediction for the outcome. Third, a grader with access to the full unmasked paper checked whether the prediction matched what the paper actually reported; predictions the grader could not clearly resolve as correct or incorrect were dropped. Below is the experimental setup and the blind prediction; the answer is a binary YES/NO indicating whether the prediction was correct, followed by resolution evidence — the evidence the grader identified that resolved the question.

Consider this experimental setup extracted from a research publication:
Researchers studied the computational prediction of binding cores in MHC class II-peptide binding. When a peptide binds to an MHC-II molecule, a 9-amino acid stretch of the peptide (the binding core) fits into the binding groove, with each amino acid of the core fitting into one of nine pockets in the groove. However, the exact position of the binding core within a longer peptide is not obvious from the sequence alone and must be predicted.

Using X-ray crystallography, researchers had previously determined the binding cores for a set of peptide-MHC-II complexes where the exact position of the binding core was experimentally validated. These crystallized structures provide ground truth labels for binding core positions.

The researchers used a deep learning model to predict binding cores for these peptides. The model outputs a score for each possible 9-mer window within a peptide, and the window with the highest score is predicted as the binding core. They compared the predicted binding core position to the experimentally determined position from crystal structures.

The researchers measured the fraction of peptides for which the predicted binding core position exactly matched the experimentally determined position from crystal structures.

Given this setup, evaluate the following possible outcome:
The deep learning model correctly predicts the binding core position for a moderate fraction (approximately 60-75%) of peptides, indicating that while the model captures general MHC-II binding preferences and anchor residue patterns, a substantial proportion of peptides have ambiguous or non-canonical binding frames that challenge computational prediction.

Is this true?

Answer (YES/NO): NO